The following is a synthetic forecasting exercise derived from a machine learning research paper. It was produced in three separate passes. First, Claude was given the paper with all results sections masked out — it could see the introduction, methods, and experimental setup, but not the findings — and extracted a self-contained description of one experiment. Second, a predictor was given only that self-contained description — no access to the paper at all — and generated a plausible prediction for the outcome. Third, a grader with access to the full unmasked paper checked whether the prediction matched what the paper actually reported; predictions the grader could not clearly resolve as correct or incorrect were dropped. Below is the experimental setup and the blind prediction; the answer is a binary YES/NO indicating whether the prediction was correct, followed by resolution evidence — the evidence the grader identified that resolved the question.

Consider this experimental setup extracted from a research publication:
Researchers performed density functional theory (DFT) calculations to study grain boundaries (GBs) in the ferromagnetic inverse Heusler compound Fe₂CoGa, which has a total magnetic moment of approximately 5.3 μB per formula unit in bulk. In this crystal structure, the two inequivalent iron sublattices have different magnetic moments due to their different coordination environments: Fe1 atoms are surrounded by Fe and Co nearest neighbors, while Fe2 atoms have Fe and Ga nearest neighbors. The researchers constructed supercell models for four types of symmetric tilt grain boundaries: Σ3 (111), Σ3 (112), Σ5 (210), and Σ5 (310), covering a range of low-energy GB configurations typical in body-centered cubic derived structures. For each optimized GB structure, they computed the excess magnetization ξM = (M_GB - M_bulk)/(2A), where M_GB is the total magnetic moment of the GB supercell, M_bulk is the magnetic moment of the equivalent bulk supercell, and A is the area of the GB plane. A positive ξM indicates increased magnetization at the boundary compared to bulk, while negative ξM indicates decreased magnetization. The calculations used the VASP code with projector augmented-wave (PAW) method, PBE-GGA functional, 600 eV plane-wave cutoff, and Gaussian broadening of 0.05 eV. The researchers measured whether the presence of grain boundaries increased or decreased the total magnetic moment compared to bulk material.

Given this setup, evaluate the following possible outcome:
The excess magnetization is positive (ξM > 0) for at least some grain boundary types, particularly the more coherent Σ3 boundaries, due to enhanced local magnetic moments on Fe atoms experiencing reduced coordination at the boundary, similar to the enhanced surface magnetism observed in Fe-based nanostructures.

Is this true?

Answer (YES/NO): NO